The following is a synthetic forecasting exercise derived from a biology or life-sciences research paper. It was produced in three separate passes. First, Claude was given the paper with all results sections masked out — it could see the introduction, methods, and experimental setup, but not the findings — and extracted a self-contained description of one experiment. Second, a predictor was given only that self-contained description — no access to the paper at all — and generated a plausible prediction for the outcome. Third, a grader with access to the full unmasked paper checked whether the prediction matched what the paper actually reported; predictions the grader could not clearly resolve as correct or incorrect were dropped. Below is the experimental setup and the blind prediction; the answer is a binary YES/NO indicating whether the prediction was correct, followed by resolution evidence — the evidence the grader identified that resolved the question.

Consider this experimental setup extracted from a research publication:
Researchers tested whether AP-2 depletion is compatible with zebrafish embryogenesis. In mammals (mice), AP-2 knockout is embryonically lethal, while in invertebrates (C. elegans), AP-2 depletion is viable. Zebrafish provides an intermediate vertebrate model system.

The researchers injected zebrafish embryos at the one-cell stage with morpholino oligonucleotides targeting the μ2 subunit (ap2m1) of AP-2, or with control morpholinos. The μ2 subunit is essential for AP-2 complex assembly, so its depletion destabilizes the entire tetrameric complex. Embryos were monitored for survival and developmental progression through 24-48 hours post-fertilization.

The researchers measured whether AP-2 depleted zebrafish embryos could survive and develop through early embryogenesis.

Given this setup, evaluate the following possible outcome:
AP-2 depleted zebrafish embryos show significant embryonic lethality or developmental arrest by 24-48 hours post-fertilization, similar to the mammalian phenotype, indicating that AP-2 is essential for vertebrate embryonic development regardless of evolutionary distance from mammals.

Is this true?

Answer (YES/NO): YES